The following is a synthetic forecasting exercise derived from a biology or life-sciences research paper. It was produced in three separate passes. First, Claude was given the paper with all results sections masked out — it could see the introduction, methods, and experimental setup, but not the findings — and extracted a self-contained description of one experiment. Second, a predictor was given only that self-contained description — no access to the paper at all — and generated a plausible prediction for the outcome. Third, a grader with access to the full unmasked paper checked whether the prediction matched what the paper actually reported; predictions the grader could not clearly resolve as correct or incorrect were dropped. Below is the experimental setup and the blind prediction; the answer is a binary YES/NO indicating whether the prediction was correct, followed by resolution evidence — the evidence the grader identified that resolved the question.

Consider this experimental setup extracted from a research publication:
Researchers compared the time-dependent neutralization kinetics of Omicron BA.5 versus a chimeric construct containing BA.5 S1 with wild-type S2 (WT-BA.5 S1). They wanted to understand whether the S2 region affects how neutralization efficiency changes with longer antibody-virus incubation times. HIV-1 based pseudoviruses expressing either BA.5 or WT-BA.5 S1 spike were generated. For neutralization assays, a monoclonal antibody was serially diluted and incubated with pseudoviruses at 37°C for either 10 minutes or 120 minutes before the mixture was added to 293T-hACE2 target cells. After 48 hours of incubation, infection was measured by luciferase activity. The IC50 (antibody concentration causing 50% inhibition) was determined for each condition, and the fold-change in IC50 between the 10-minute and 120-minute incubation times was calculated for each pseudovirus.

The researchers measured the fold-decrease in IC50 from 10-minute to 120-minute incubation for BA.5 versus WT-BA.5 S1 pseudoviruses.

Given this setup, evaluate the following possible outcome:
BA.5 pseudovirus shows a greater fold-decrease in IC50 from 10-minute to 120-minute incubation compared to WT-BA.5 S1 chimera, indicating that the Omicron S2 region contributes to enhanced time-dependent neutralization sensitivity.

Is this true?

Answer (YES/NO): YES